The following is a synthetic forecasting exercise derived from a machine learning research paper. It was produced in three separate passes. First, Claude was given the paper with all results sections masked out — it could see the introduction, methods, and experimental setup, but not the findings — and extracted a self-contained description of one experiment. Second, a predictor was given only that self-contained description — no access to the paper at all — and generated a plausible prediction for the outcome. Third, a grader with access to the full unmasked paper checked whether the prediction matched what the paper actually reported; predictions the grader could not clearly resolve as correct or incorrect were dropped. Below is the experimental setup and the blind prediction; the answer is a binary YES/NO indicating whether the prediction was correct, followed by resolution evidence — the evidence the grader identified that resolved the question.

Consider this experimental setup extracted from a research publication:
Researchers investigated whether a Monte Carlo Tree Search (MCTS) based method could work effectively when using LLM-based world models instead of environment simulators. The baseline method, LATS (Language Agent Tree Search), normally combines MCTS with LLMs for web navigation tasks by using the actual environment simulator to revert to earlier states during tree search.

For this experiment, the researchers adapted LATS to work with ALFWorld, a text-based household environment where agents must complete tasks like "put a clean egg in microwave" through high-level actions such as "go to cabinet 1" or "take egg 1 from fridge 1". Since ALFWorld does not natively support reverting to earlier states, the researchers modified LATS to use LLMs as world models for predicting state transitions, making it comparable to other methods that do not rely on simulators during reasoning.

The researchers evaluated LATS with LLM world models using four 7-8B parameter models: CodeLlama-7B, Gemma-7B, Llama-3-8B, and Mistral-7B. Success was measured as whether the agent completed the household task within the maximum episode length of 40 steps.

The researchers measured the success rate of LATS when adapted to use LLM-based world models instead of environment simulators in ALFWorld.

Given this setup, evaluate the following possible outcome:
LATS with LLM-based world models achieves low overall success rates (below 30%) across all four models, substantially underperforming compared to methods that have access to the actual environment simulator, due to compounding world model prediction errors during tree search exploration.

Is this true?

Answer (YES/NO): YES